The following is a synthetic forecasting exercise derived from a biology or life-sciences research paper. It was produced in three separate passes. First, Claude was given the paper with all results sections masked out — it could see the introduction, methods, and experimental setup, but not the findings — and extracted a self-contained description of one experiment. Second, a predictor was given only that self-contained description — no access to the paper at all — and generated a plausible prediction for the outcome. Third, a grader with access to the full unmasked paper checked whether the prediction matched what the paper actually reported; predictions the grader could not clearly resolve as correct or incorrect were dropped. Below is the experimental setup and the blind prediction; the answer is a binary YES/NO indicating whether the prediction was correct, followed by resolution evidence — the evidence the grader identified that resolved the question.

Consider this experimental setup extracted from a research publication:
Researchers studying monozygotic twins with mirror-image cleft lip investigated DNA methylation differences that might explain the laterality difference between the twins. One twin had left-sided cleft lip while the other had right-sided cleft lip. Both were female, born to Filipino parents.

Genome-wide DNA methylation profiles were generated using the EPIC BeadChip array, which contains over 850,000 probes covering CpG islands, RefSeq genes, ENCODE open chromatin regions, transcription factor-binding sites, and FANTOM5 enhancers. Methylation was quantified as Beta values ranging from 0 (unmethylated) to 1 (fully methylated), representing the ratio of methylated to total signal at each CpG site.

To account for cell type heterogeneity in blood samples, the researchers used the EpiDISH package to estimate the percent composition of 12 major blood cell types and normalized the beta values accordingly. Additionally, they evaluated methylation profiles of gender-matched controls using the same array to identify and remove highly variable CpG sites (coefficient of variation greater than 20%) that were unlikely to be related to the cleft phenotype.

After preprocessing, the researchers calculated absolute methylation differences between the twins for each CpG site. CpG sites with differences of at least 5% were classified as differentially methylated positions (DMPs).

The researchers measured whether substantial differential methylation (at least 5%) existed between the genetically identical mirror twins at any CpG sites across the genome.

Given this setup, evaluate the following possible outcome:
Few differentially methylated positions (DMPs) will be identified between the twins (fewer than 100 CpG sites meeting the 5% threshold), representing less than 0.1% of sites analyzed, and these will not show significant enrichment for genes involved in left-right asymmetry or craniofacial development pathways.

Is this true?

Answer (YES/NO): NO